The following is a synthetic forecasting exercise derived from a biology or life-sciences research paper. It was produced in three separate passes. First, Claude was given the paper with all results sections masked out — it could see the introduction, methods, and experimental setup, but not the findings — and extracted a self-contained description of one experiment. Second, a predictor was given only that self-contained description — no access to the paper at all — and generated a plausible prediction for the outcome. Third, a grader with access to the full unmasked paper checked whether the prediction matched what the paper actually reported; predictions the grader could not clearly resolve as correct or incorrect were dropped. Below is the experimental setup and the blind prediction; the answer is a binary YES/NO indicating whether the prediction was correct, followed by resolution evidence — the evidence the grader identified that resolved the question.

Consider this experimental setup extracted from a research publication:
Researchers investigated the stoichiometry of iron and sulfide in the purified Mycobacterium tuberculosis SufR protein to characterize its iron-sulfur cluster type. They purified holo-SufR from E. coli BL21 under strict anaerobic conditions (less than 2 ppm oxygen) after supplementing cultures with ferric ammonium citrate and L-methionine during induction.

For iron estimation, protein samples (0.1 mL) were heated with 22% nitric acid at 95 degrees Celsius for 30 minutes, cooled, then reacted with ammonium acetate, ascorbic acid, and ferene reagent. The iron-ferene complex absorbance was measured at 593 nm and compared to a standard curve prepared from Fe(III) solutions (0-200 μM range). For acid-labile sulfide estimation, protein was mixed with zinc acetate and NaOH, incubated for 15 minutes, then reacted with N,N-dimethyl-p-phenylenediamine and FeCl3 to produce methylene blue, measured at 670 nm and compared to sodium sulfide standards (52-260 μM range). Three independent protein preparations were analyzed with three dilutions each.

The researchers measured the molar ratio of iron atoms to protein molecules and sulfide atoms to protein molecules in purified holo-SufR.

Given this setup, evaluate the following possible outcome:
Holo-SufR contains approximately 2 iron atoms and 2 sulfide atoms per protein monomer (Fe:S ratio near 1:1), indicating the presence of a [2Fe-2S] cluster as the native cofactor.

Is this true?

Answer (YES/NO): NO